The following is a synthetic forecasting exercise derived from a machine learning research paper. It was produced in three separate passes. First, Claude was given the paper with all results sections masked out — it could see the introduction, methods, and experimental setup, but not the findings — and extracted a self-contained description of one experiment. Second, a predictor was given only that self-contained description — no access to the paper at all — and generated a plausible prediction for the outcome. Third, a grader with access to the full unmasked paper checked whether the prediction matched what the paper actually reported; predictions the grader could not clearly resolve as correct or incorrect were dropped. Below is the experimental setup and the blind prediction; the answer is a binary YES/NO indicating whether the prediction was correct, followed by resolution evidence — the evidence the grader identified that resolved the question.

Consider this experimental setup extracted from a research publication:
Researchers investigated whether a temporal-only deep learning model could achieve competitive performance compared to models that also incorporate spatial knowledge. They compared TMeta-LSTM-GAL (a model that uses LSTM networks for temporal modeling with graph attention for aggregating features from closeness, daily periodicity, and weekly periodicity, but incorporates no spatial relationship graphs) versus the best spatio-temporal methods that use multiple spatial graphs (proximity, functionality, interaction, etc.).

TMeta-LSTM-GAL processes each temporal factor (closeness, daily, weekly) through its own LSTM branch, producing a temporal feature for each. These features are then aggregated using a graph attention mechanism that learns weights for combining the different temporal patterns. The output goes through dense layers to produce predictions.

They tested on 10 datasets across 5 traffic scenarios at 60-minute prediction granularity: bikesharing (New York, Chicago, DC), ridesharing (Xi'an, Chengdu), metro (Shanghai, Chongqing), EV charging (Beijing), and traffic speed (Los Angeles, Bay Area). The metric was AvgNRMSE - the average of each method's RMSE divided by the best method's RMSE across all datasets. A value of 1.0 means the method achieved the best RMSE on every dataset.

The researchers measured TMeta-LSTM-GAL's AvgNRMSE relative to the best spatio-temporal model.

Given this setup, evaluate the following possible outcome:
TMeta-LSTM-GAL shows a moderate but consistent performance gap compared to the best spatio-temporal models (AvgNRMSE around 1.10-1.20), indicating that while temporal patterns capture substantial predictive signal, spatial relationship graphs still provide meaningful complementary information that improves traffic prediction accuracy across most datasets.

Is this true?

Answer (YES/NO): NO